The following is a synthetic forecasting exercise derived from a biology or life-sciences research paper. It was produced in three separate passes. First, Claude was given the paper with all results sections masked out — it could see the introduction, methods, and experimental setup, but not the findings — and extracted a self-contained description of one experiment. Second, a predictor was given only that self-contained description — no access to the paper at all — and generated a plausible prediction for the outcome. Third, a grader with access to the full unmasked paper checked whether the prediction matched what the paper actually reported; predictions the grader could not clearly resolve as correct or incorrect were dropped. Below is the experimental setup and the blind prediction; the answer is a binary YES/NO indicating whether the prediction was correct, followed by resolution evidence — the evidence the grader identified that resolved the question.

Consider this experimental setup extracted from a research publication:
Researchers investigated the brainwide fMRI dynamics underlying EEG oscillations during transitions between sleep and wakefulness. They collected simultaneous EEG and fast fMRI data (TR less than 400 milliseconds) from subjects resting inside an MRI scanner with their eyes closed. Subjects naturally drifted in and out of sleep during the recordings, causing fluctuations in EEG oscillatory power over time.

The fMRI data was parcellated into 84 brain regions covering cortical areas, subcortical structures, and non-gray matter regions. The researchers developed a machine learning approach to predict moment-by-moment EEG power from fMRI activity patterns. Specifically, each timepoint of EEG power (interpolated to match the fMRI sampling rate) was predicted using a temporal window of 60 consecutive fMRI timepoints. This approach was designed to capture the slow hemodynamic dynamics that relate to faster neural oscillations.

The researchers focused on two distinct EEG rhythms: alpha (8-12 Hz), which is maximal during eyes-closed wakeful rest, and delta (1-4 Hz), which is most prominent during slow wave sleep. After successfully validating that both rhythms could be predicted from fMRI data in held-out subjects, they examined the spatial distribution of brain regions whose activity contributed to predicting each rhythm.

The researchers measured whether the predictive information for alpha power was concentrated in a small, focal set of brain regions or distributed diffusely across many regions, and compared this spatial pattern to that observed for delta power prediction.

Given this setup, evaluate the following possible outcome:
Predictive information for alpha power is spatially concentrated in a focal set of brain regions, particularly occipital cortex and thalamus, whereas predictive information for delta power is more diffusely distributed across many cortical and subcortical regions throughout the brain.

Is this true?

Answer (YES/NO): YES